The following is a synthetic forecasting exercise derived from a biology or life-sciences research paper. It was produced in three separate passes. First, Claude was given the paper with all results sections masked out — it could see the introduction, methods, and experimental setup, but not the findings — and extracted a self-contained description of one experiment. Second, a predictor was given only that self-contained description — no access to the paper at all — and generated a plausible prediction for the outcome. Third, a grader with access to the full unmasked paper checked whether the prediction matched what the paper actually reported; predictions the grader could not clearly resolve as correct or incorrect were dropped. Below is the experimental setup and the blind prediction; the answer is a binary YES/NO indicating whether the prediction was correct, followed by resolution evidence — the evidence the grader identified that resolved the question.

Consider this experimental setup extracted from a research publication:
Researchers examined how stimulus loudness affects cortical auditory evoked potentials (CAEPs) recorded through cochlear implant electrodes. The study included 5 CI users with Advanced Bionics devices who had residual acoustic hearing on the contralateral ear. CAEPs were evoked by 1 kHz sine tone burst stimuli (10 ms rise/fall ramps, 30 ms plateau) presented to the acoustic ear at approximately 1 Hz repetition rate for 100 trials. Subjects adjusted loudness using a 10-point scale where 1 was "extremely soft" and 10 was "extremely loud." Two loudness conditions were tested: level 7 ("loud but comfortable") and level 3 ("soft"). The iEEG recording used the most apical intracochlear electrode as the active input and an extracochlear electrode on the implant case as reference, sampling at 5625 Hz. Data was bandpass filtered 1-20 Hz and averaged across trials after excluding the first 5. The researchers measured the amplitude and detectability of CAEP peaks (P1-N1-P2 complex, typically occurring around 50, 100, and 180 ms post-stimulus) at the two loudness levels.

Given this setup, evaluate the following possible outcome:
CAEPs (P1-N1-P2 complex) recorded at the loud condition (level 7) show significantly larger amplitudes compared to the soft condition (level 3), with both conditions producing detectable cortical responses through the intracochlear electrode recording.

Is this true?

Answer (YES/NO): NO